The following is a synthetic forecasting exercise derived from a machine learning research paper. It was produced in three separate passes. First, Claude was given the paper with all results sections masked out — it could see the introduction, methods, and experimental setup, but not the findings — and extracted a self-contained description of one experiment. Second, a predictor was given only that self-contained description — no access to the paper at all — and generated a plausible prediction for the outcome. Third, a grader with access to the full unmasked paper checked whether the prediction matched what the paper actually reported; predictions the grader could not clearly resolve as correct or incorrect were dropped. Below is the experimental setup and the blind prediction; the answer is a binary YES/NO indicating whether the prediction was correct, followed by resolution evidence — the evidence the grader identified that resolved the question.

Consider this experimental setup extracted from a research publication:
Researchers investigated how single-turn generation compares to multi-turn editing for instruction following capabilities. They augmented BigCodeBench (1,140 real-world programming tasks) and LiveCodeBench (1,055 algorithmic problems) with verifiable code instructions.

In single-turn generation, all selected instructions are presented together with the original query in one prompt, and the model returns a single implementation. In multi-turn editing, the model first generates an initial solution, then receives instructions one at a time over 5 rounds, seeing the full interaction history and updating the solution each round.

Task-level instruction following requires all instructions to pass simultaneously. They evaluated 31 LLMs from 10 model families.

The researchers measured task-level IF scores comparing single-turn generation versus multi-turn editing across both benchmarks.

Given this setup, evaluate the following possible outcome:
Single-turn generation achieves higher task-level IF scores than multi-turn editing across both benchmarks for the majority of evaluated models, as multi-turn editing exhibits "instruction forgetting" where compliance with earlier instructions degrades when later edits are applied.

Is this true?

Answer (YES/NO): NO